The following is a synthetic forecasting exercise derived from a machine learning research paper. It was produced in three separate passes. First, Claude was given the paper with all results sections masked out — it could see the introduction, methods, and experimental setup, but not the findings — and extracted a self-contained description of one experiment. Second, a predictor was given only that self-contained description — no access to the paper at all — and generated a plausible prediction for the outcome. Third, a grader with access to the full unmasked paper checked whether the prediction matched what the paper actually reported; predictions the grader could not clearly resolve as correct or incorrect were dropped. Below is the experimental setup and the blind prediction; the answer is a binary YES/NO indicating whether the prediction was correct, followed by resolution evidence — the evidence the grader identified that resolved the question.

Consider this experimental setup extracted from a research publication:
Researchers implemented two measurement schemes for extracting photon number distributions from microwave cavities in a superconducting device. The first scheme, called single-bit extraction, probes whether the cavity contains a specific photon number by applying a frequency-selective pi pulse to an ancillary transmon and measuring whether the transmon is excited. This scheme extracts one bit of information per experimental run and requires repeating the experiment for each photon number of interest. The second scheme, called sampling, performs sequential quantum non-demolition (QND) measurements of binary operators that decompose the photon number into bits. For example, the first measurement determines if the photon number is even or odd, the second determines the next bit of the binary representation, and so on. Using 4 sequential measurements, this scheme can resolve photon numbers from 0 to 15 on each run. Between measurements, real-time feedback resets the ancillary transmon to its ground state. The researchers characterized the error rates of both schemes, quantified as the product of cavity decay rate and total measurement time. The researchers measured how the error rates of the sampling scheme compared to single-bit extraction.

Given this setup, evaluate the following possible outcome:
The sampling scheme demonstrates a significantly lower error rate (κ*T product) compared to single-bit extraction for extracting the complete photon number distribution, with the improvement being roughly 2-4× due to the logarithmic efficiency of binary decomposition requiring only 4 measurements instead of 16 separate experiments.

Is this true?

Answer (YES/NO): NO